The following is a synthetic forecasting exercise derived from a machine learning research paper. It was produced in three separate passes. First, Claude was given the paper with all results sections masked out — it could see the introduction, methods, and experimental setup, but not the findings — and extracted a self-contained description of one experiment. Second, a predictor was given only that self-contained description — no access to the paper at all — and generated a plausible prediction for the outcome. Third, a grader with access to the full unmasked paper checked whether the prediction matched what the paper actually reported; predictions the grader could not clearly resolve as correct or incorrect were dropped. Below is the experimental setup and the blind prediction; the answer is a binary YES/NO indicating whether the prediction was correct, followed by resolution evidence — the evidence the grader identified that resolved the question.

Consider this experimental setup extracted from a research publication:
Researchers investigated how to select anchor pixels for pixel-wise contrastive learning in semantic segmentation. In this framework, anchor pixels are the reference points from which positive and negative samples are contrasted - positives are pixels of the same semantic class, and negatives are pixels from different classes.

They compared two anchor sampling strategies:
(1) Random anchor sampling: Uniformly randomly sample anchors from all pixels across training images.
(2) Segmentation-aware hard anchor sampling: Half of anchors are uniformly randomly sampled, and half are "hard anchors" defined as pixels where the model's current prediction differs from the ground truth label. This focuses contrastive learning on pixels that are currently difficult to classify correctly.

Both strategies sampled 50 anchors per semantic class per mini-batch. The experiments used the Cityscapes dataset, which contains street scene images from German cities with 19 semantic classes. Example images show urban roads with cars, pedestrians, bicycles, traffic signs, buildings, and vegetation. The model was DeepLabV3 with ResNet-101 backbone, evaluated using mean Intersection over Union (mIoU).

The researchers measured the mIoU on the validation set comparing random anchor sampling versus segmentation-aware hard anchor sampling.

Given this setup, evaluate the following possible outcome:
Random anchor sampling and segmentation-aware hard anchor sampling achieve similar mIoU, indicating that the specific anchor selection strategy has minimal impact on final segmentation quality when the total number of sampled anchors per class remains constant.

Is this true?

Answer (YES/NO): NO